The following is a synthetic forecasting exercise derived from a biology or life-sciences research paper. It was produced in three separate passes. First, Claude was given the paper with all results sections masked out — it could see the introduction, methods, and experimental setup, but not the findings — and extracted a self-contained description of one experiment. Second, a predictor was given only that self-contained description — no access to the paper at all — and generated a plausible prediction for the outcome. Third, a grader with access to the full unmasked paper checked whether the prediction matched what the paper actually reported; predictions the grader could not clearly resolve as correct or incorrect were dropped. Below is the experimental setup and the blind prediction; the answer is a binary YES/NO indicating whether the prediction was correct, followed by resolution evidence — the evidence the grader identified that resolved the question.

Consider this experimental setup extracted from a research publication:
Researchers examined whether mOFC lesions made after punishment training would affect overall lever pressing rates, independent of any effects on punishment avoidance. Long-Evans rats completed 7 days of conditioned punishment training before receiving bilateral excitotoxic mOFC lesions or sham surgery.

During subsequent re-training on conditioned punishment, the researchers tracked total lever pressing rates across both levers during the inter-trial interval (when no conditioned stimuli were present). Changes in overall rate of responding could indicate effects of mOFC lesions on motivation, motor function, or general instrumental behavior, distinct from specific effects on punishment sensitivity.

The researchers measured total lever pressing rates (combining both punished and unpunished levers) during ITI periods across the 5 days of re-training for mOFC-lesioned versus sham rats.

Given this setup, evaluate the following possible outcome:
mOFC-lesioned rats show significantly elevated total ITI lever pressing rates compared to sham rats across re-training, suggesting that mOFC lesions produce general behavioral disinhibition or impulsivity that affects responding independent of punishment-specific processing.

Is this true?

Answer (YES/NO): NO